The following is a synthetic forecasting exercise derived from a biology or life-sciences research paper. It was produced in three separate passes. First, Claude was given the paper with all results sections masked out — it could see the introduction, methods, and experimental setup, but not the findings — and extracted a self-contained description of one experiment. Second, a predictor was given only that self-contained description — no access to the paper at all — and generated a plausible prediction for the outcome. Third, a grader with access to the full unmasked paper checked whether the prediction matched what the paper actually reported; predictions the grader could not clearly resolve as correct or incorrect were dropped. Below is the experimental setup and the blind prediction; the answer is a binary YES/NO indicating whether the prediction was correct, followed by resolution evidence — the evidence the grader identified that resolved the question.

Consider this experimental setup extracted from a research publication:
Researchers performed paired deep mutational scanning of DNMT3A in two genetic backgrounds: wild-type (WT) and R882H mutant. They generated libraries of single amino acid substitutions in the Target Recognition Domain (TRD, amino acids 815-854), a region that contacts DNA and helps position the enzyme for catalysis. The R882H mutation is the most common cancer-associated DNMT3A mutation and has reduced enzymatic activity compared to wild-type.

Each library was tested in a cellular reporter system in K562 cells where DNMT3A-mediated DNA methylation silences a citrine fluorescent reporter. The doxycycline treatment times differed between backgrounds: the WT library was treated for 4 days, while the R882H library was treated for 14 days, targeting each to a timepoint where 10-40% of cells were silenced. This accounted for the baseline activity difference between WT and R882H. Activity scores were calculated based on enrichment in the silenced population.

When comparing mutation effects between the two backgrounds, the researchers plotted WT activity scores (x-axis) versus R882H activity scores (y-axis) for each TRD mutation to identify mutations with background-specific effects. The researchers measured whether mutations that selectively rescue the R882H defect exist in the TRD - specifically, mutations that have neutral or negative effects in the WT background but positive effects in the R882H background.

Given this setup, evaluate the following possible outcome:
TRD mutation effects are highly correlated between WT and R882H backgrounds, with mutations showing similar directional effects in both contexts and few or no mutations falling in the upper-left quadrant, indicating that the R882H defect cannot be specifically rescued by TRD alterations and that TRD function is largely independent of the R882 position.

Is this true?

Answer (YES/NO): NO